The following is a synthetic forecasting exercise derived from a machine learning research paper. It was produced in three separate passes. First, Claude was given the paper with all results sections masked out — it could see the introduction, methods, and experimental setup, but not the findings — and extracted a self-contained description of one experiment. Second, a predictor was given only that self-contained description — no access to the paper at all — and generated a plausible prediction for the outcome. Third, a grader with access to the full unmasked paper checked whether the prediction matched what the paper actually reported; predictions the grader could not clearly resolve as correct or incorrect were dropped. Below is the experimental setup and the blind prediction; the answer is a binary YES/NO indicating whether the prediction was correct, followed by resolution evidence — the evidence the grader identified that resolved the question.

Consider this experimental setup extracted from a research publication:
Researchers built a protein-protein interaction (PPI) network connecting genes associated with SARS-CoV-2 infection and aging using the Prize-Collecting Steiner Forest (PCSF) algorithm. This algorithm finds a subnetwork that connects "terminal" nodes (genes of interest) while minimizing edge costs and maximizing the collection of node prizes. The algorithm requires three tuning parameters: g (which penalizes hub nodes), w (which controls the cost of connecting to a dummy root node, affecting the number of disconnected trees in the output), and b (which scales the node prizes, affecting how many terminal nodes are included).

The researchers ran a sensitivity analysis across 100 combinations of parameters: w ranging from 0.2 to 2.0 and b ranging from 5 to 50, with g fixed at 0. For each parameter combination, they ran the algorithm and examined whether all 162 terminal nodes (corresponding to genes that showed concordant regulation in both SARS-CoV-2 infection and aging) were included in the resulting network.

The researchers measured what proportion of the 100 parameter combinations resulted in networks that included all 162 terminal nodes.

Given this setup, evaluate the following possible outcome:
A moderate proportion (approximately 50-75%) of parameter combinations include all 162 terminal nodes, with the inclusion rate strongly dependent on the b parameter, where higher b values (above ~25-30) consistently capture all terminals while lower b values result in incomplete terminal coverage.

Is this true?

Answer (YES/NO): NO